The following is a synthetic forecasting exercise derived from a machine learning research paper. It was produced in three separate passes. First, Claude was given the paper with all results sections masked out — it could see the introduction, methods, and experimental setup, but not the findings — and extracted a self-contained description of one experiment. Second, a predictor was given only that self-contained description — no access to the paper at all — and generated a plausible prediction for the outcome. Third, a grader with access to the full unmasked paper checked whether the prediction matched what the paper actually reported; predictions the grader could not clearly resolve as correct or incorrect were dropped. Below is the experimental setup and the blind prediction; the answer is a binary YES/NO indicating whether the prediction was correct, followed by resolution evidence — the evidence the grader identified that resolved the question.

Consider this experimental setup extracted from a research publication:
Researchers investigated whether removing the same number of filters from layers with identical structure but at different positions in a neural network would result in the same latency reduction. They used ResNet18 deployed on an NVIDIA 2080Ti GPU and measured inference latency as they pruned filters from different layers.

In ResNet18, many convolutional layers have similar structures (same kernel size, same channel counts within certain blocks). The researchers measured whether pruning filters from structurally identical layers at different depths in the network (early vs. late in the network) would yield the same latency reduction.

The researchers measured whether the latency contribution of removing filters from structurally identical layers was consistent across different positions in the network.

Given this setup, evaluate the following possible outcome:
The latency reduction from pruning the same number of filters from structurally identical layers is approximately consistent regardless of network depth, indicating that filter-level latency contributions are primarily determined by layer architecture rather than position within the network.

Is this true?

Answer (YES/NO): NO